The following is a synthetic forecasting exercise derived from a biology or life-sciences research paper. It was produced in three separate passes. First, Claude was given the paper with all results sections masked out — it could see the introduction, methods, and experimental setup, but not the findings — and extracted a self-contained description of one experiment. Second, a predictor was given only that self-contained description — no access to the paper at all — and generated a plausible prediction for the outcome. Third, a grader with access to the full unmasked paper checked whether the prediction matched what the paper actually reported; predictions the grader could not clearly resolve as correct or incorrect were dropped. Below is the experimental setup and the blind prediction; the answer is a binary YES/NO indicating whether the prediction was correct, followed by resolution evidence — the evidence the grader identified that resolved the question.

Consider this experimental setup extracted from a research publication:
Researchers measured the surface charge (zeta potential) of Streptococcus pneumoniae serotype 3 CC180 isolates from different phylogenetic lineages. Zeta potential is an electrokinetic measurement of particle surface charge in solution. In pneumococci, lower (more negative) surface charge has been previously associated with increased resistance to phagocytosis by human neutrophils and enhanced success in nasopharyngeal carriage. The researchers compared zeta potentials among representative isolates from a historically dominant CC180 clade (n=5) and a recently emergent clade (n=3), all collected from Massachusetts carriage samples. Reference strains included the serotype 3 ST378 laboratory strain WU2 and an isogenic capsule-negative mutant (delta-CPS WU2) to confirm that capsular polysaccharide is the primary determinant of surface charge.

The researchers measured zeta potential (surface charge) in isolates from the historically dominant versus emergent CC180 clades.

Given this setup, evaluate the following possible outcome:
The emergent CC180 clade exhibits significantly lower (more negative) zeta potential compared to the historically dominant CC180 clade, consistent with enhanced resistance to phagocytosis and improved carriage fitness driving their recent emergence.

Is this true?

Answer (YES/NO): NO